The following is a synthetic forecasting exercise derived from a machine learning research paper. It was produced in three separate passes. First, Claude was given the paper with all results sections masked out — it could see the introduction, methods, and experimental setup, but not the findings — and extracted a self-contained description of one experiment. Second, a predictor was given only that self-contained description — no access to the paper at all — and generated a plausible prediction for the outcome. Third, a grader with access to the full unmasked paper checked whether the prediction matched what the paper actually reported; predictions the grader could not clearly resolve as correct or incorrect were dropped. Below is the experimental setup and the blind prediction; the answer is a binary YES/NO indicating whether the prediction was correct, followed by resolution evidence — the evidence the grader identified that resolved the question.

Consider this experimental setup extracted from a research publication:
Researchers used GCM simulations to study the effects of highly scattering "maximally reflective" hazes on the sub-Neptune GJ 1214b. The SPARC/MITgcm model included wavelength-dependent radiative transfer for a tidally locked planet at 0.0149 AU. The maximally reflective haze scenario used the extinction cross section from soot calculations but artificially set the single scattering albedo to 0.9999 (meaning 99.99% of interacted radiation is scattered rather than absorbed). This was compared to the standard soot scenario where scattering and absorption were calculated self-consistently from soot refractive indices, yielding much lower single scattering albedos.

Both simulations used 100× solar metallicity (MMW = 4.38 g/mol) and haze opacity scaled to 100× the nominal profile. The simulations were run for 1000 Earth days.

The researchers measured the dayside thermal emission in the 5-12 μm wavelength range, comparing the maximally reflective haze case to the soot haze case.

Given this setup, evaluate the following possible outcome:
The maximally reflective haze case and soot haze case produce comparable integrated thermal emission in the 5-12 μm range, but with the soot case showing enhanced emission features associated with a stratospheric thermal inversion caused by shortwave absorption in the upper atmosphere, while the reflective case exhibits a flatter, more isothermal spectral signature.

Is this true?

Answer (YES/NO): NO